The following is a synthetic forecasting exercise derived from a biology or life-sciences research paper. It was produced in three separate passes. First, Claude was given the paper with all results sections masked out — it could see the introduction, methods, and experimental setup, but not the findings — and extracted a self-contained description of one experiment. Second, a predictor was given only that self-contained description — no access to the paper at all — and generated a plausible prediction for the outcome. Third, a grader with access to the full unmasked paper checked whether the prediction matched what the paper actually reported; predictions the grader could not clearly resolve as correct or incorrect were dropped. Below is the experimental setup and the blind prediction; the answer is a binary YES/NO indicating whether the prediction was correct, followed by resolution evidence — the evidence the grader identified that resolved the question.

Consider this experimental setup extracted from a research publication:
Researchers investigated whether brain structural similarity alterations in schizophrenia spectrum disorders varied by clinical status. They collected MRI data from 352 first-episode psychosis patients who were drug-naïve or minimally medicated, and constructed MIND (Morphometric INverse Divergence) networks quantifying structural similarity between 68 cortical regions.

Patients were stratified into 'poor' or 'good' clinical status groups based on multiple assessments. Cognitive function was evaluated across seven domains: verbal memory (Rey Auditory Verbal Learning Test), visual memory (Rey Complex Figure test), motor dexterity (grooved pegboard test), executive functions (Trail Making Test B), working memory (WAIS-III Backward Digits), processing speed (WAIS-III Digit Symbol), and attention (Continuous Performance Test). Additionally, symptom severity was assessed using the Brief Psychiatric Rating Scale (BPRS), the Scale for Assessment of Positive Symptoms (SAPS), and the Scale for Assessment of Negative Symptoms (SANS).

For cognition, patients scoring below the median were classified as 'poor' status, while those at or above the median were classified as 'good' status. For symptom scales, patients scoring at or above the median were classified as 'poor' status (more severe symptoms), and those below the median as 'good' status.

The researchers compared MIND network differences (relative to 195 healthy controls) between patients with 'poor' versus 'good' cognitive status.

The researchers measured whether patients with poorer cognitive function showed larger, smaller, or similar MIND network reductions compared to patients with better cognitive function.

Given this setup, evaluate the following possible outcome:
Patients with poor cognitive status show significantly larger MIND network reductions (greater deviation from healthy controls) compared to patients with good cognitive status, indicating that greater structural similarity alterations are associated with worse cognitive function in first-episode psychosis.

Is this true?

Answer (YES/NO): YES